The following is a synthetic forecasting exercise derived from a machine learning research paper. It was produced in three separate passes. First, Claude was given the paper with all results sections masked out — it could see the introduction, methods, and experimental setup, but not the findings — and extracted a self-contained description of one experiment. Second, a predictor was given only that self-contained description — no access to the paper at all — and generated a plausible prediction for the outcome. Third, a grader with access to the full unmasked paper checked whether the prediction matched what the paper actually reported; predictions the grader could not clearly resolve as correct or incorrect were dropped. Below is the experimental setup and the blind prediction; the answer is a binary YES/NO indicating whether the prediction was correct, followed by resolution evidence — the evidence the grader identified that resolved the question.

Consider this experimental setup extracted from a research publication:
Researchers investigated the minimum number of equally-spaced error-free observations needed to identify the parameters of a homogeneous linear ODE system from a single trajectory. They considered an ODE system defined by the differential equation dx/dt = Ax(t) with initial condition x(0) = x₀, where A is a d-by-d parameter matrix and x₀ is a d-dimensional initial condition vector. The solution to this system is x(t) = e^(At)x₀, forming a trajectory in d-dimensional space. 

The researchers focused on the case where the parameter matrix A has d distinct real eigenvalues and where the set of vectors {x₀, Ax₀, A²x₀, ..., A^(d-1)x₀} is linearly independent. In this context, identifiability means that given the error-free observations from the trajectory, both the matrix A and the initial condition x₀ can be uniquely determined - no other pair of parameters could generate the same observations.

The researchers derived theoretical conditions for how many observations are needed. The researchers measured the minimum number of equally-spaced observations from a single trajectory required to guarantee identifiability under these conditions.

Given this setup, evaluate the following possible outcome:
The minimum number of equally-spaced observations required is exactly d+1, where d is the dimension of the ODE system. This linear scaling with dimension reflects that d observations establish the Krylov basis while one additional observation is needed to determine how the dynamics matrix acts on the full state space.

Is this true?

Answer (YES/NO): YES